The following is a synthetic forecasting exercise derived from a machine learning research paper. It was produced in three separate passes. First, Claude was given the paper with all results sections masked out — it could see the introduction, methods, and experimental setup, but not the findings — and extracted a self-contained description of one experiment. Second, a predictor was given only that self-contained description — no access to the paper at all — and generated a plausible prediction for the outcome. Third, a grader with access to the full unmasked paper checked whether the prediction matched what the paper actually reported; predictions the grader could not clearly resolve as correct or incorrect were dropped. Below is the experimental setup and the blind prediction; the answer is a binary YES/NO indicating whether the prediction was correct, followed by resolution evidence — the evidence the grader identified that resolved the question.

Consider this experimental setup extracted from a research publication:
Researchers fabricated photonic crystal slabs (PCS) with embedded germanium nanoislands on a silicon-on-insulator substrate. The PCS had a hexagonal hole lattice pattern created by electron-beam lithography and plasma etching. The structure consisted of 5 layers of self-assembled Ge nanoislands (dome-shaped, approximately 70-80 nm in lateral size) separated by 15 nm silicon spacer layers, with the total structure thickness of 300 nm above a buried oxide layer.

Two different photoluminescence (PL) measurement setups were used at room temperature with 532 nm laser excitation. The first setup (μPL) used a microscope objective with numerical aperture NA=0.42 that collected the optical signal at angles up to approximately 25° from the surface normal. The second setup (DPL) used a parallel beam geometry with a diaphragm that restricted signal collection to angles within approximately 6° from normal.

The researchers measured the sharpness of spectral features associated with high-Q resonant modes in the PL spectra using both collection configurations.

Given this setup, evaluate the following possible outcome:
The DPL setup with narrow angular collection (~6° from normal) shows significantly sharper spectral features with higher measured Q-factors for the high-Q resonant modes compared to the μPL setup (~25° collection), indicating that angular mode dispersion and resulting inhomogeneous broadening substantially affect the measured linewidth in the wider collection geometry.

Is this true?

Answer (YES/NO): YES